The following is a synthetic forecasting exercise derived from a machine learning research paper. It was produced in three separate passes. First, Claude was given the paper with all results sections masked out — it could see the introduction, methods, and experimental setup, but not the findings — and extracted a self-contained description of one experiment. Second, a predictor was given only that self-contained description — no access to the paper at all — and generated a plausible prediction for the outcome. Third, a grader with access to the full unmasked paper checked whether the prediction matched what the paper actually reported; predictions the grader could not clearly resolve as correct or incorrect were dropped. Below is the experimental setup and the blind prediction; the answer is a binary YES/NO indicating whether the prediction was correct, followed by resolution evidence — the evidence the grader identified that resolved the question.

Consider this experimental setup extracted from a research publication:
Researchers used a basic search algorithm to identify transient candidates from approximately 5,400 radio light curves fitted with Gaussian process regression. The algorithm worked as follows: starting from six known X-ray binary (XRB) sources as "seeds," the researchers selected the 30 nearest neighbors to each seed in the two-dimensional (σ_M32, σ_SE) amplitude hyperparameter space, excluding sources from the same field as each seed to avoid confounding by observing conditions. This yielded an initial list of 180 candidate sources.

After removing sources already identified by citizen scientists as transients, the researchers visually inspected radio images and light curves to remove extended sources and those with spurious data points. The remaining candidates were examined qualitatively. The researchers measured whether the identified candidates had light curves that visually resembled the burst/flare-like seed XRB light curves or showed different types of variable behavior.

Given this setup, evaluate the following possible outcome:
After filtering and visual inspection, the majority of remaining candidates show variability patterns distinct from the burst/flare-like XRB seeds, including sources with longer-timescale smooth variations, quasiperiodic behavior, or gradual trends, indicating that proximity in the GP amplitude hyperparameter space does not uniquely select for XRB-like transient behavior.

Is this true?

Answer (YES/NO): YES